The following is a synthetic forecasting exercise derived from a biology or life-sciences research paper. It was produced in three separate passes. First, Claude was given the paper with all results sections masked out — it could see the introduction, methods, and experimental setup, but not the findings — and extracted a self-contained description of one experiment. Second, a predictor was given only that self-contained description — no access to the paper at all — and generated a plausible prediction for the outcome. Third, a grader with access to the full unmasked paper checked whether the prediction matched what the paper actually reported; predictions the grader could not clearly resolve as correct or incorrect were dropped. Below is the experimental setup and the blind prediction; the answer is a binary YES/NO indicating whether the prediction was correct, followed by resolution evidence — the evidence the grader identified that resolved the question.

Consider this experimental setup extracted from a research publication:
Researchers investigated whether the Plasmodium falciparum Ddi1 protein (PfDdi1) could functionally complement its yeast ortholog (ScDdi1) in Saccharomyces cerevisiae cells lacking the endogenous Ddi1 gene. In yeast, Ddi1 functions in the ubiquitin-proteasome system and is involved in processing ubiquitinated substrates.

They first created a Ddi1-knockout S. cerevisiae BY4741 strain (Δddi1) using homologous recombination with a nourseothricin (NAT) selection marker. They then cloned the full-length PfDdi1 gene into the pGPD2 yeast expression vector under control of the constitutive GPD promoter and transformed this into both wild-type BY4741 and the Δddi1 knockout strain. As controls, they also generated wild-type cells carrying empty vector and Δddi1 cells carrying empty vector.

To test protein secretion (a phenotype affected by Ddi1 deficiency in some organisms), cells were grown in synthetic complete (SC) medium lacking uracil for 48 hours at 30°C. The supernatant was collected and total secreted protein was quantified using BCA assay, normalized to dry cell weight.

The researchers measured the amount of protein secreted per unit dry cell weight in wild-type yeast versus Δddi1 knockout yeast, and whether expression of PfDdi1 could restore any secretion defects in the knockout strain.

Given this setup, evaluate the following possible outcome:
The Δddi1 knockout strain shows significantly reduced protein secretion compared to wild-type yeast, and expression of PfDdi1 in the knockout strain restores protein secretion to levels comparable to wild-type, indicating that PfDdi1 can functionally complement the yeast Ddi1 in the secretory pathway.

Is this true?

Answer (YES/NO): NO